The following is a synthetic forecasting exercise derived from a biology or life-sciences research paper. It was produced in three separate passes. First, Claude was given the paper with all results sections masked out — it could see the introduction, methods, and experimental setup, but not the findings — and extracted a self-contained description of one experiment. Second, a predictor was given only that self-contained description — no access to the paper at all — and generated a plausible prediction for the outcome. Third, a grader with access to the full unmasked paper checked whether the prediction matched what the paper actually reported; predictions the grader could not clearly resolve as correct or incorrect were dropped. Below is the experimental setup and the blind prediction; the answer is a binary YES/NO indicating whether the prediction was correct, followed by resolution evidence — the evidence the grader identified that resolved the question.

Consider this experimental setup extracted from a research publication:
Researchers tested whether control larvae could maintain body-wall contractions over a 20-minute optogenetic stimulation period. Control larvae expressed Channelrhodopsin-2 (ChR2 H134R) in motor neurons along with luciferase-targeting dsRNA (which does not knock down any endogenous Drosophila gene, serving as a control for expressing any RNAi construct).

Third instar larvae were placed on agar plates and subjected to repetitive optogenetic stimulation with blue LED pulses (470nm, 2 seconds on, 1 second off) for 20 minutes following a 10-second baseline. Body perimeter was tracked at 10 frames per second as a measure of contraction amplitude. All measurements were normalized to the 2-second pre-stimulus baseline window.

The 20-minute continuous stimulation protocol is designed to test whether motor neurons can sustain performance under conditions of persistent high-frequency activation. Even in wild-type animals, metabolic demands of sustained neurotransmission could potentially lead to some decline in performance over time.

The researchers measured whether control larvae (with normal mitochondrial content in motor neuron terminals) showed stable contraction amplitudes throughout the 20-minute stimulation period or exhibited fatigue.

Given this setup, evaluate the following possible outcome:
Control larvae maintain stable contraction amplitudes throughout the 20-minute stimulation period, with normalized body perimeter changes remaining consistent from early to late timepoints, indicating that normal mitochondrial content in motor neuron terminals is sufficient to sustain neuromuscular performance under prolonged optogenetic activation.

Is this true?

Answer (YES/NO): YES